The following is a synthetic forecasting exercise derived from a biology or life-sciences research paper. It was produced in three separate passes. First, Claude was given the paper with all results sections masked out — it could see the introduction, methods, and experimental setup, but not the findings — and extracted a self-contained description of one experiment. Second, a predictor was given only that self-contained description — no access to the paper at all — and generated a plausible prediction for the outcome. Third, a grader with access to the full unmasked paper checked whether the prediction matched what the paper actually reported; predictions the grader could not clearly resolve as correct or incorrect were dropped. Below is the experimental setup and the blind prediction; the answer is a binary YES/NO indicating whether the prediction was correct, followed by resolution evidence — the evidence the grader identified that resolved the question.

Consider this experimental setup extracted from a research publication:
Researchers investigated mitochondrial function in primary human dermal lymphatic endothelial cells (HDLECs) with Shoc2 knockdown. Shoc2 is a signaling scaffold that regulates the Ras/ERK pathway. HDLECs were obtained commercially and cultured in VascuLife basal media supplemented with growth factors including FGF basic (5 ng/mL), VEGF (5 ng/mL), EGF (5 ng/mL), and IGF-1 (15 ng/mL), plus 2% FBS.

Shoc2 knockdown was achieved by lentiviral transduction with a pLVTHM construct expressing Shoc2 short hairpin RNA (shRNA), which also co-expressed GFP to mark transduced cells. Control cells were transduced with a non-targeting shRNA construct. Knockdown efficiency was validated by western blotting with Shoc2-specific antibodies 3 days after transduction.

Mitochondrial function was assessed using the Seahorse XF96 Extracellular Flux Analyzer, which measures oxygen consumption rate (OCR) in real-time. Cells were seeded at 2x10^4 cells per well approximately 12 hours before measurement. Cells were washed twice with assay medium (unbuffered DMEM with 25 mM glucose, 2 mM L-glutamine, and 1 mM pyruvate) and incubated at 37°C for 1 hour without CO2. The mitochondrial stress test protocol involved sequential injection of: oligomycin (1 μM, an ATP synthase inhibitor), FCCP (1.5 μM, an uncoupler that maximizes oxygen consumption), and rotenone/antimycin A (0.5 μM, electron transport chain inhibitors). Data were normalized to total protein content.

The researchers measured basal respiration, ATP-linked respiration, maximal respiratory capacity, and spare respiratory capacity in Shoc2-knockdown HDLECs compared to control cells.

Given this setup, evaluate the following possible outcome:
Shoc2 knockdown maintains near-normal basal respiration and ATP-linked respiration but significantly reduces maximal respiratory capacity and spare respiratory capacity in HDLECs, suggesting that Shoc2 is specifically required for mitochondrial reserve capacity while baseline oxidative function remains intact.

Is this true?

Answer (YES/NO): NO